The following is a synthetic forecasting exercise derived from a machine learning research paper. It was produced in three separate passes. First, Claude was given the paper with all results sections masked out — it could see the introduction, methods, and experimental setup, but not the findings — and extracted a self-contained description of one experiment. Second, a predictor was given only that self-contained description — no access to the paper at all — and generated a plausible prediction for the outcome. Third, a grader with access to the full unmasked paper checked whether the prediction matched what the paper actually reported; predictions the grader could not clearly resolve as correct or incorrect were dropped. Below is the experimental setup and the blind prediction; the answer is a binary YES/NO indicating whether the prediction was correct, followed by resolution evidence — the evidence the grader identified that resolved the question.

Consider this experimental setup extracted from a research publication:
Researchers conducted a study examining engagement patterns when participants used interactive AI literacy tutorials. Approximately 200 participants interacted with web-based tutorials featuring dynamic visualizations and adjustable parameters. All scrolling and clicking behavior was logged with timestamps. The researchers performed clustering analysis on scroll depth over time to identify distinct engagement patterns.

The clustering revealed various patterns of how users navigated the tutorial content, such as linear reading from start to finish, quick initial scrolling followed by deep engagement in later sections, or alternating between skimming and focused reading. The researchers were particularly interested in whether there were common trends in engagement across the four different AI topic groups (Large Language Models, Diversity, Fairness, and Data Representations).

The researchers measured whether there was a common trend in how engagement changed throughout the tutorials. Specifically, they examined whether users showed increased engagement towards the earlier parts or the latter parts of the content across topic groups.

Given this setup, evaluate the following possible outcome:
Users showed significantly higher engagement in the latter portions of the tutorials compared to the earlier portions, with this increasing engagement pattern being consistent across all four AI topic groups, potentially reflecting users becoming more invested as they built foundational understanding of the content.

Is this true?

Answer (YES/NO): YES